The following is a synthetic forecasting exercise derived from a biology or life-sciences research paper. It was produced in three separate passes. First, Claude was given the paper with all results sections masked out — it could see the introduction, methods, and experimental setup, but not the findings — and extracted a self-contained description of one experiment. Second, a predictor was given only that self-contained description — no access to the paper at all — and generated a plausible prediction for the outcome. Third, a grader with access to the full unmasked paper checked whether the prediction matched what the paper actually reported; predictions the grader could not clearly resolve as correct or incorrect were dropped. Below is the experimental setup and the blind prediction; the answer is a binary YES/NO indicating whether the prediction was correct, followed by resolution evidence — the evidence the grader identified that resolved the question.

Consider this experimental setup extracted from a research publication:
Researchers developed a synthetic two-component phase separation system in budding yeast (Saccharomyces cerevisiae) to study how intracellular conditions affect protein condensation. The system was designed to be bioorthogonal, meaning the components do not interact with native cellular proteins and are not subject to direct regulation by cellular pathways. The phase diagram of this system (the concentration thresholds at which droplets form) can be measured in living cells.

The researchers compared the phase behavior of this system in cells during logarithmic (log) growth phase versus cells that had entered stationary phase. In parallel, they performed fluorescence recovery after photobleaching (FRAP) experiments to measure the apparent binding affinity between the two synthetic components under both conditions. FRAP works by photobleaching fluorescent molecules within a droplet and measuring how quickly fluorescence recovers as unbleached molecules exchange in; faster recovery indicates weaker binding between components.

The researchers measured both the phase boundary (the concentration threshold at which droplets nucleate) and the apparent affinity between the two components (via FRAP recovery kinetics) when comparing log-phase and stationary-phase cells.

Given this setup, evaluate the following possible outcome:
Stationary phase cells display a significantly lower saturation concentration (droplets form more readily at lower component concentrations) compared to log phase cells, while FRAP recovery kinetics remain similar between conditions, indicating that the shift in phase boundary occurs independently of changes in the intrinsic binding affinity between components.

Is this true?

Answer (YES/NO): YES